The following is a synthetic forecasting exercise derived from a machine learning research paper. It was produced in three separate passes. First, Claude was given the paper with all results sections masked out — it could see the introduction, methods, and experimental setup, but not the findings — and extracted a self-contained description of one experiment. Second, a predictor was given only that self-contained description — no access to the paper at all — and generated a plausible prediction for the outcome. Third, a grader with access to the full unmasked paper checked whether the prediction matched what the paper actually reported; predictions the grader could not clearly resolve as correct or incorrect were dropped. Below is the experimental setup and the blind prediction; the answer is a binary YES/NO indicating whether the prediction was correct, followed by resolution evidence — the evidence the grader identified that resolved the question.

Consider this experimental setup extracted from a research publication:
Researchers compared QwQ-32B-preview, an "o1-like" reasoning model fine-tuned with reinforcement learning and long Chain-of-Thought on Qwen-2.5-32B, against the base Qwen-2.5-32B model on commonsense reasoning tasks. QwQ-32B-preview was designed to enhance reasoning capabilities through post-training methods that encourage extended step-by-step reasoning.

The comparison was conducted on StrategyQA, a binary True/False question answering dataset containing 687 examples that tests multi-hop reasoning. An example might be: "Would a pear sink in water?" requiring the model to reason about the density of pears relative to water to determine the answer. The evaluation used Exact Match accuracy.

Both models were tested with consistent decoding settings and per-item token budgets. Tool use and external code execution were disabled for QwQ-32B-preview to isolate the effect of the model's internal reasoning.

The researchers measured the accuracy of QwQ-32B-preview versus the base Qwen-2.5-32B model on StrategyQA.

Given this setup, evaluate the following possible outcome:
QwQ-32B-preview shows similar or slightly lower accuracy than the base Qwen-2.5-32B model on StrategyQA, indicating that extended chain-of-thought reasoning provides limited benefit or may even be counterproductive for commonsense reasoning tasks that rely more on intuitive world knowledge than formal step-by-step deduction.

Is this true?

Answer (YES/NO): NO